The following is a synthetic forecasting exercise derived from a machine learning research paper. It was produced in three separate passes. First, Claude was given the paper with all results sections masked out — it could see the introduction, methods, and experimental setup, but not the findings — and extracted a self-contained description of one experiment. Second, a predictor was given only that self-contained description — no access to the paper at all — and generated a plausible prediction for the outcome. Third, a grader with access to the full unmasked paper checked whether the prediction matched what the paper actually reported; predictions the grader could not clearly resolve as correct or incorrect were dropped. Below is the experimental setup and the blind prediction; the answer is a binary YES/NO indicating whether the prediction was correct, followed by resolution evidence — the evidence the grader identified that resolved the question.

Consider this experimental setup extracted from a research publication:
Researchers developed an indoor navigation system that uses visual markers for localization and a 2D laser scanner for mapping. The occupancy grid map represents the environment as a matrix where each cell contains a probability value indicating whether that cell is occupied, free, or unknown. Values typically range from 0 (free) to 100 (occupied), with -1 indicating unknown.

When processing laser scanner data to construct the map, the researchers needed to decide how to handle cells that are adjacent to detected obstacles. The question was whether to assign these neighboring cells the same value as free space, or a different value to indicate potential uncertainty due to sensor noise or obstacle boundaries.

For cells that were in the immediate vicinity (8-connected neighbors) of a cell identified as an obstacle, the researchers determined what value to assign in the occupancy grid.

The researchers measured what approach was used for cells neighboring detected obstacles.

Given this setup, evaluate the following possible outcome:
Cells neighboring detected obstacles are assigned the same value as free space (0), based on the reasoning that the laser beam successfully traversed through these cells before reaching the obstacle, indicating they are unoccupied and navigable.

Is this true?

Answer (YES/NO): NO